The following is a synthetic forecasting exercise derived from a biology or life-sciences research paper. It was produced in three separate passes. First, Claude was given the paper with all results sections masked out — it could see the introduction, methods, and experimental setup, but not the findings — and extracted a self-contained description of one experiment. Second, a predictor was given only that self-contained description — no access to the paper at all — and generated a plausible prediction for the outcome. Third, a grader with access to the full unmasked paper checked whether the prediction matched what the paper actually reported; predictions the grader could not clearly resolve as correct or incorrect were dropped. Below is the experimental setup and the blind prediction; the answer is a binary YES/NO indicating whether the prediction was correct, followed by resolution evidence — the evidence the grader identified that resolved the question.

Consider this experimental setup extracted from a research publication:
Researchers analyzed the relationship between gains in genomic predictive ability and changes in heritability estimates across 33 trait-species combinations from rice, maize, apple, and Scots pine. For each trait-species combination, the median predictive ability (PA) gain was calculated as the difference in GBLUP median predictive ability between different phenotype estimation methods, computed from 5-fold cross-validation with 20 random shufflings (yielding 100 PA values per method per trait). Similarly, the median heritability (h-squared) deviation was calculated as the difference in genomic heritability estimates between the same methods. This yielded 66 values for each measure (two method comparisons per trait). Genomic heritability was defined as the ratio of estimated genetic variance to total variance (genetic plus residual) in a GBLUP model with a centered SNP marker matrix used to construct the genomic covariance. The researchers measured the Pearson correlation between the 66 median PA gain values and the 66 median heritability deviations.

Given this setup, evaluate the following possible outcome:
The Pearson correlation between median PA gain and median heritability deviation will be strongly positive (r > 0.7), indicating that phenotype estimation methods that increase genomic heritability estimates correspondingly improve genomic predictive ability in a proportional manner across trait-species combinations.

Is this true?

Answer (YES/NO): YES